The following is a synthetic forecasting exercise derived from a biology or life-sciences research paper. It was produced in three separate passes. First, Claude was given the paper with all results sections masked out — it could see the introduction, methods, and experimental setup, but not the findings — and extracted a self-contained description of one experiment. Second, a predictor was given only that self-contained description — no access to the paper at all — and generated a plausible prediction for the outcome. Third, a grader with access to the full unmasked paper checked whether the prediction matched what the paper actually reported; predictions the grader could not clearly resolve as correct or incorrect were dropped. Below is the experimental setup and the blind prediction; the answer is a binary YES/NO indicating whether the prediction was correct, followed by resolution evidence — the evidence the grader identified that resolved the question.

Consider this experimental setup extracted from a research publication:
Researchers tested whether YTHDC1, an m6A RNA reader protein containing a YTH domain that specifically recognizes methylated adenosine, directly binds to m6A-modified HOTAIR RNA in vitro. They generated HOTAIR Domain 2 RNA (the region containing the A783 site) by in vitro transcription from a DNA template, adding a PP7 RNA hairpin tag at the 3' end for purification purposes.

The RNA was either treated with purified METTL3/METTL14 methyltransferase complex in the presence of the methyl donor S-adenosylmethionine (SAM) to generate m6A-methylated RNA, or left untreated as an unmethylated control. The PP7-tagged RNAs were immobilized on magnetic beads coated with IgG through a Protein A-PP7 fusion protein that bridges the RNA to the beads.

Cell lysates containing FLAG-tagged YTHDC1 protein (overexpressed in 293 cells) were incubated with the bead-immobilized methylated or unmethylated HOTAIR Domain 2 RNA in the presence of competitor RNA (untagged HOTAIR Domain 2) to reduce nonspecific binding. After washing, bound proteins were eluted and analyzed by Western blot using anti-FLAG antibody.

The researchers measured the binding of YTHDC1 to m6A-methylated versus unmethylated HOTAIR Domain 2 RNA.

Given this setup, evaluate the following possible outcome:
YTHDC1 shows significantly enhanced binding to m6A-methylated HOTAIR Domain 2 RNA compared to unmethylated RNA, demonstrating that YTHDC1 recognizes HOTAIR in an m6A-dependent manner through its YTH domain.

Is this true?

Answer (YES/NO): YES